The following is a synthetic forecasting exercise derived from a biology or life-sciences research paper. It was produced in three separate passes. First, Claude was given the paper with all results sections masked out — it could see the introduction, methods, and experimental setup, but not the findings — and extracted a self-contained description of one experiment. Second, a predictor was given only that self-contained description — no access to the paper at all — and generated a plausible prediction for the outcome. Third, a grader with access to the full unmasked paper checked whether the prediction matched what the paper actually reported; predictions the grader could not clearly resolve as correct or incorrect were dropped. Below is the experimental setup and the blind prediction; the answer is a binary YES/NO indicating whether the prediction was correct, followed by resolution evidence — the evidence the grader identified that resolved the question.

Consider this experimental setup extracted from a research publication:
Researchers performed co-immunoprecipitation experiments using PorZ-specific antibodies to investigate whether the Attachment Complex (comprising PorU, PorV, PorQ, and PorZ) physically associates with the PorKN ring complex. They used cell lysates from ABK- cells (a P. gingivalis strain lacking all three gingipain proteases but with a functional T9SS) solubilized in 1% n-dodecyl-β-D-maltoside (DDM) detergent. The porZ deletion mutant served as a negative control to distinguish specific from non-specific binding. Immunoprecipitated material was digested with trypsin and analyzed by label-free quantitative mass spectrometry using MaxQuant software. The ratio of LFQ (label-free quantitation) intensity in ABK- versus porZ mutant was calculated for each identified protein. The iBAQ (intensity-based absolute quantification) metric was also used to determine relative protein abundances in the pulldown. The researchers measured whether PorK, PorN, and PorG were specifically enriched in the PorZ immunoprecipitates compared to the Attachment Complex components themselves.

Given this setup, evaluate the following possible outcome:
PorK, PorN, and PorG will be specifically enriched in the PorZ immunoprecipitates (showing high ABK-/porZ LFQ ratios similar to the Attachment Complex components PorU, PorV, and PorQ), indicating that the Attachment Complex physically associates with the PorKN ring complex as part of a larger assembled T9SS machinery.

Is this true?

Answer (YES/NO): YES